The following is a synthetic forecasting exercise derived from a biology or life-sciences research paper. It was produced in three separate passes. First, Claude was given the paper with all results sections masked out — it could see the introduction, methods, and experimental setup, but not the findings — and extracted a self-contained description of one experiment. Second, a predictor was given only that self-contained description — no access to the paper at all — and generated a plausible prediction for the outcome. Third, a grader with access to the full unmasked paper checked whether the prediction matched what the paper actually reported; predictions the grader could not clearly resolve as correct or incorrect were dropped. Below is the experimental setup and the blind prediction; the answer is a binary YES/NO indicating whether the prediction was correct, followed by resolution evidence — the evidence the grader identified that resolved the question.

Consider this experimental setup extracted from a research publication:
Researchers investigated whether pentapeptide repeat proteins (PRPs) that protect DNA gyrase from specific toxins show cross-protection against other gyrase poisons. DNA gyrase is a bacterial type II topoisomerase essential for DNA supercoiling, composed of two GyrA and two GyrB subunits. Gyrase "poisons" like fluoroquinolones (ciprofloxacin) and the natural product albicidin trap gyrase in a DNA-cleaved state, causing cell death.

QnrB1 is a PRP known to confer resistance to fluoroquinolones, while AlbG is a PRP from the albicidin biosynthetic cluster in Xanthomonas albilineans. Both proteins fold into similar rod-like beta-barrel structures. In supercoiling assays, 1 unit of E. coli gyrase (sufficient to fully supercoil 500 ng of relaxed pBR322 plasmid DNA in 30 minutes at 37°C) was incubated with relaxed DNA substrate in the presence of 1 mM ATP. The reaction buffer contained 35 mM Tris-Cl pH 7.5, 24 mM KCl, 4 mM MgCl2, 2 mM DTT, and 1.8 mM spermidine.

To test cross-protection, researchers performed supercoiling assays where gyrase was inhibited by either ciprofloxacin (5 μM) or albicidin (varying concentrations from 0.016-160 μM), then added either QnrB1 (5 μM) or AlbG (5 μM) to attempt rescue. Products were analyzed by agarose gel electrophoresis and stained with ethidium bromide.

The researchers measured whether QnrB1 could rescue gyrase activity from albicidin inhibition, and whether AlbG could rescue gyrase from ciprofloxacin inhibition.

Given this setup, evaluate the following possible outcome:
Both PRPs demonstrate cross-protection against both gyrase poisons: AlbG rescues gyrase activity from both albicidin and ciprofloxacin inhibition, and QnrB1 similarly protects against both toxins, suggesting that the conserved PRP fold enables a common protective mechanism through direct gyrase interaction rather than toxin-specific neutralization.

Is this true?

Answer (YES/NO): NO